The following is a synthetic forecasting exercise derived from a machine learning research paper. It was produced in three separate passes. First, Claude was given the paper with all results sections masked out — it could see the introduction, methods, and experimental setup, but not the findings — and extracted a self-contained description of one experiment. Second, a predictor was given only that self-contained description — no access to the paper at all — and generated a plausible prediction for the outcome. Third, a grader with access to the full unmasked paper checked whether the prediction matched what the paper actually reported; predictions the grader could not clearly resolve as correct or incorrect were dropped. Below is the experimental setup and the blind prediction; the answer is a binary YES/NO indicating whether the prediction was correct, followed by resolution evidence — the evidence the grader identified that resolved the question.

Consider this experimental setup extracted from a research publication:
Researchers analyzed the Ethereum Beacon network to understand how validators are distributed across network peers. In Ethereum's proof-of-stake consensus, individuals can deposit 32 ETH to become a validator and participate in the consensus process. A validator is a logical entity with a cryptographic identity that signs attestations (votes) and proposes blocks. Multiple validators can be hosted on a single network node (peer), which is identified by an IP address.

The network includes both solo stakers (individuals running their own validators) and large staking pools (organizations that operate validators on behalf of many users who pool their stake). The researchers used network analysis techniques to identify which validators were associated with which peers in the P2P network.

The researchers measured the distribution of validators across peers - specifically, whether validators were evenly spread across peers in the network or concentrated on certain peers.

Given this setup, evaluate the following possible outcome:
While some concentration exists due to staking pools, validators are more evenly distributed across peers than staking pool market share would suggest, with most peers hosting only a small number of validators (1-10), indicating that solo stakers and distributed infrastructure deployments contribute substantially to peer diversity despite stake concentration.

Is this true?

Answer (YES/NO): NO